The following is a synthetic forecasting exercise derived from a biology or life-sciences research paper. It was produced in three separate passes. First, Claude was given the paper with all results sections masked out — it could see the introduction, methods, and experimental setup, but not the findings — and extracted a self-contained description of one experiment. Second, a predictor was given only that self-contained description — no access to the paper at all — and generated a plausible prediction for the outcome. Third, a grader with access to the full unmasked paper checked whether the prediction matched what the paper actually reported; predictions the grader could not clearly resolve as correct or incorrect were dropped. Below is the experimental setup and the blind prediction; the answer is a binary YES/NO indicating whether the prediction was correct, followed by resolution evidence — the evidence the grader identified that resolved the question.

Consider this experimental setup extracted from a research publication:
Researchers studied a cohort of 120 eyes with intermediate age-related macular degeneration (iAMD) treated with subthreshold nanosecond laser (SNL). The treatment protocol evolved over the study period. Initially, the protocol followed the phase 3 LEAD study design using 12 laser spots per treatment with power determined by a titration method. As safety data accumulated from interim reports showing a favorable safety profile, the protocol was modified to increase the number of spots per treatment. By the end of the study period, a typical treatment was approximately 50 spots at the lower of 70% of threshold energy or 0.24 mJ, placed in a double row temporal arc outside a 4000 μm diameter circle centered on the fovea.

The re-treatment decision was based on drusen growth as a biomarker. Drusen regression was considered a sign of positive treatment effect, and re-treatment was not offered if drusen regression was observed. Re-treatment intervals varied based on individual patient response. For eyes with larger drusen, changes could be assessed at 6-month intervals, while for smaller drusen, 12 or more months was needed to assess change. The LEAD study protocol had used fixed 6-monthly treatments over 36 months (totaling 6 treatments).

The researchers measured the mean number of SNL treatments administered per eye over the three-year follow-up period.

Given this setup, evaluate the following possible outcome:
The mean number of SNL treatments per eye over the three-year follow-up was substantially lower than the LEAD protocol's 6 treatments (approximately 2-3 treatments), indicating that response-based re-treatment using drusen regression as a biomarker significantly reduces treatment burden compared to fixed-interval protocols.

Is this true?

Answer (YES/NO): YES